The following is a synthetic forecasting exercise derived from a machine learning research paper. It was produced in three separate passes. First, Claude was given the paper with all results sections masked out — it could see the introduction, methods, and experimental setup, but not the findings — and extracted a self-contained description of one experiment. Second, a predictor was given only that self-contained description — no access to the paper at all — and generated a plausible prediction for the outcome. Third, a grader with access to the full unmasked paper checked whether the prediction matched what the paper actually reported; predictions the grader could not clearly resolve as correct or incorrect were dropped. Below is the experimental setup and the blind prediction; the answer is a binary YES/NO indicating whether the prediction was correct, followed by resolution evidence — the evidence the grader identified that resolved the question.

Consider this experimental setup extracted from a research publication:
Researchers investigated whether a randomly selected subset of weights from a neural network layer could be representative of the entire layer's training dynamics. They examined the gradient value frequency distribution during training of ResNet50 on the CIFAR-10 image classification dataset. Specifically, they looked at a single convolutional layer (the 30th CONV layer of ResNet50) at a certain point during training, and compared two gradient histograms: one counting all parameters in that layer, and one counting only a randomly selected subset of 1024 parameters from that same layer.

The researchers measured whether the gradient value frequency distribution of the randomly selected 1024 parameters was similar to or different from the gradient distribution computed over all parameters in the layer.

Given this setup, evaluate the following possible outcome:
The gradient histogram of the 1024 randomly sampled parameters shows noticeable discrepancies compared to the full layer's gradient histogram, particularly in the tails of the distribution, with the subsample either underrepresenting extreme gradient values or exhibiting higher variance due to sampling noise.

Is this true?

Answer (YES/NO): NO